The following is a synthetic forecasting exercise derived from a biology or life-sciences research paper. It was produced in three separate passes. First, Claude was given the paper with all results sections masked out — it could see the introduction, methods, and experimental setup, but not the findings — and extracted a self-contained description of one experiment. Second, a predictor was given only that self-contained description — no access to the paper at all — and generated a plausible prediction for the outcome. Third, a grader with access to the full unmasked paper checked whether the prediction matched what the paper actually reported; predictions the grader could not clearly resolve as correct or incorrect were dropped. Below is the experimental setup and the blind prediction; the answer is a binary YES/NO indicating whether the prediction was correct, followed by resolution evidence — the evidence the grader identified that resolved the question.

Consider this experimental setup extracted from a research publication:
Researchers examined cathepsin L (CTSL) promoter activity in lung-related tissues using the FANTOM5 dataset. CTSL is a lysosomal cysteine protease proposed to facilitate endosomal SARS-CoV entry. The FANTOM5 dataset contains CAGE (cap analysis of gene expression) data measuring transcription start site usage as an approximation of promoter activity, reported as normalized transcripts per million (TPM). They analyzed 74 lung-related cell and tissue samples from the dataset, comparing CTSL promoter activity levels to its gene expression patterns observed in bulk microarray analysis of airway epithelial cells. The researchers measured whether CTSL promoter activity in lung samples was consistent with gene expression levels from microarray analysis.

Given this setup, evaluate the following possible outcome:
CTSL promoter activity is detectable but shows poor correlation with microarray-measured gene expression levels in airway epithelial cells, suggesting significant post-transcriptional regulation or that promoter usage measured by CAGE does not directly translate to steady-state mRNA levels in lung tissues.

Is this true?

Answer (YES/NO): YES